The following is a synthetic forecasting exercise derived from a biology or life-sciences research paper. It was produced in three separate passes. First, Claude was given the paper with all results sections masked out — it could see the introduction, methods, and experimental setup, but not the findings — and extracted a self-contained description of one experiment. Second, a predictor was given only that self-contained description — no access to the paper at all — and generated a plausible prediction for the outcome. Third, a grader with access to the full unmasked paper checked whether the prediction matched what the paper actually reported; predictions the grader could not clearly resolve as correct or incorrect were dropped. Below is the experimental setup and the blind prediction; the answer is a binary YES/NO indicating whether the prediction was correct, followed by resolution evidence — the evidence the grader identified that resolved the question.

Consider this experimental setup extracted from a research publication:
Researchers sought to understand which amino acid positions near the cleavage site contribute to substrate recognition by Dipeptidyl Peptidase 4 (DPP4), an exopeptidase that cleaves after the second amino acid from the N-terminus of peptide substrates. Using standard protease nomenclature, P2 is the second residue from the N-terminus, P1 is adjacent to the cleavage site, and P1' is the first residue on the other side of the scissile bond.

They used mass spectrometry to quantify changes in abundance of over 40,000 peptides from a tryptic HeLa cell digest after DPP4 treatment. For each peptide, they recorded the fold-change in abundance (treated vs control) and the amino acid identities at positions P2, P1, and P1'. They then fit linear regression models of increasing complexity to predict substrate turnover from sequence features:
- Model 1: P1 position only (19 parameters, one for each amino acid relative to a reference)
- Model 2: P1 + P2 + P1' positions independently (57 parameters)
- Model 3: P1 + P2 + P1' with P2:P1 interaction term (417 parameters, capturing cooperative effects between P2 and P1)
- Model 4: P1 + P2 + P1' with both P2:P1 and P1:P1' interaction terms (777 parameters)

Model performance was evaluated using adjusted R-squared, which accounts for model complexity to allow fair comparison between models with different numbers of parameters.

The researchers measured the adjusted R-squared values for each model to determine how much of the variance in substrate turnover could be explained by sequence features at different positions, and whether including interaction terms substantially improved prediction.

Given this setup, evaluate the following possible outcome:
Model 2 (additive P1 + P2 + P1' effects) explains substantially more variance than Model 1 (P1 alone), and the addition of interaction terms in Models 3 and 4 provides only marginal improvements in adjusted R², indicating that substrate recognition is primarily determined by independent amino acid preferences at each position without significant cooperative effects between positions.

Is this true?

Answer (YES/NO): NO